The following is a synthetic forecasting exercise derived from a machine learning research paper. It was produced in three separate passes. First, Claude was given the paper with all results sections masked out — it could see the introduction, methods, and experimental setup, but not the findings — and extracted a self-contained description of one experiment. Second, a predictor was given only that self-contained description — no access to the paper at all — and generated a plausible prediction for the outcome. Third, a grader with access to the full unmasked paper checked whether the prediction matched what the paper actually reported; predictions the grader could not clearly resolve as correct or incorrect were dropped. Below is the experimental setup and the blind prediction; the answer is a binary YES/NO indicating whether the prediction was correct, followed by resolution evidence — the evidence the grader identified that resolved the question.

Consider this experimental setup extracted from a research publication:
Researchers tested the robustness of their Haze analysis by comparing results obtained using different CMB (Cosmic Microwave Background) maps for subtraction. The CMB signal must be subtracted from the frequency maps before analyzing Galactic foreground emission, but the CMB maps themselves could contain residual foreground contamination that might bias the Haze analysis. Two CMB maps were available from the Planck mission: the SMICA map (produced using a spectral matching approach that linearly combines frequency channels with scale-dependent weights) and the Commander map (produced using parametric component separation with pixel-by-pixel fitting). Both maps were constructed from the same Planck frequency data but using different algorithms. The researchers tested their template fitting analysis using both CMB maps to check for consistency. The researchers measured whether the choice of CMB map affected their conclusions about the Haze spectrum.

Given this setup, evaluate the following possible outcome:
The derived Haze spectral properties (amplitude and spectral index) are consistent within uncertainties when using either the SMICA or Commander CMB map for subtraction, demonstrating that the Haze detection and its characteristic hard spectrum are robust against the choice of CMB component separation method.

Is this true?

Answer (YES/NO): YES